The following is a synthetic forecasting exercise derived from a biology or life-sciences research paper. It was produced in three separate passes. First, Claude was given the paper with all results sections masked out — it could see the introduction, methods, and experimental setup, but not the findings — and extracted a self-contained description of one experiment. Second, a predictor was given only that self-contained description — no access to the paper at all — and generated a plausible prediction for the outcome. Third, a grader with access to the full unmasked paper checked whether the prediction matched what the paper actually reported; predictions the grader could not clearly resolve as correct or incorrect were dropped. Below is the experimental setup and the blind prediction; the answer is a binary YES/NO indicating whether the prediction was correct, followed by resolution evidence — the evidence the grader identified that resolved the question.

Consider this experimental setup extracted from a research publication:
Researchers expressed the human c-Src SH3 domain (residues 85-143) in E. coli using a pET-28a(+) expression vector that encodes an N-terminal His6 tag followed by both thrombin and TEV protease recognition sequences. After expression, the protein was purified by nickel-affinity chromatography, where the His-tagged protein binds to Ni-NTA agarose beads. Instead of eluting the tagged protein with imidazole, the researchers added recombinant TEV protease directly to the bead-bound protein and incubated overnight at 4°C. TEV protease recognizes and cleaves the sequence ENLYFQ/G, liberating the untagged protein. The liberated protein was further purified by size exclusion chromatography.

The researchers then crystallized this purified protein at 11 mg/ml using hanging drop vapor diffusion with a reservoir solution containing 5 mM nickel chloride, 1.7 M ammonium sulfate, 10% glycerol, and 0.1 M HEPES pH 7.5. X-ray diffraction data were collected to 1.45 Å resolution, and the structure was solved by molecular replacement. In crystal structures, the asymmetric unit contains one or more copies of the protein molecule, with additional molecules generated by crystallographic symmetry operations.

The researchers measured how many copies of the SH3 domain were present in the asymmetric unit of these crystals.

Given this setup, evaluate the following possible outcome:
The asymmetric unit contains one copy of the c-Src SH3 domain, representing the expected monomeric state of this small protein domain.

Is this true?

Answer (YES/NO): NO